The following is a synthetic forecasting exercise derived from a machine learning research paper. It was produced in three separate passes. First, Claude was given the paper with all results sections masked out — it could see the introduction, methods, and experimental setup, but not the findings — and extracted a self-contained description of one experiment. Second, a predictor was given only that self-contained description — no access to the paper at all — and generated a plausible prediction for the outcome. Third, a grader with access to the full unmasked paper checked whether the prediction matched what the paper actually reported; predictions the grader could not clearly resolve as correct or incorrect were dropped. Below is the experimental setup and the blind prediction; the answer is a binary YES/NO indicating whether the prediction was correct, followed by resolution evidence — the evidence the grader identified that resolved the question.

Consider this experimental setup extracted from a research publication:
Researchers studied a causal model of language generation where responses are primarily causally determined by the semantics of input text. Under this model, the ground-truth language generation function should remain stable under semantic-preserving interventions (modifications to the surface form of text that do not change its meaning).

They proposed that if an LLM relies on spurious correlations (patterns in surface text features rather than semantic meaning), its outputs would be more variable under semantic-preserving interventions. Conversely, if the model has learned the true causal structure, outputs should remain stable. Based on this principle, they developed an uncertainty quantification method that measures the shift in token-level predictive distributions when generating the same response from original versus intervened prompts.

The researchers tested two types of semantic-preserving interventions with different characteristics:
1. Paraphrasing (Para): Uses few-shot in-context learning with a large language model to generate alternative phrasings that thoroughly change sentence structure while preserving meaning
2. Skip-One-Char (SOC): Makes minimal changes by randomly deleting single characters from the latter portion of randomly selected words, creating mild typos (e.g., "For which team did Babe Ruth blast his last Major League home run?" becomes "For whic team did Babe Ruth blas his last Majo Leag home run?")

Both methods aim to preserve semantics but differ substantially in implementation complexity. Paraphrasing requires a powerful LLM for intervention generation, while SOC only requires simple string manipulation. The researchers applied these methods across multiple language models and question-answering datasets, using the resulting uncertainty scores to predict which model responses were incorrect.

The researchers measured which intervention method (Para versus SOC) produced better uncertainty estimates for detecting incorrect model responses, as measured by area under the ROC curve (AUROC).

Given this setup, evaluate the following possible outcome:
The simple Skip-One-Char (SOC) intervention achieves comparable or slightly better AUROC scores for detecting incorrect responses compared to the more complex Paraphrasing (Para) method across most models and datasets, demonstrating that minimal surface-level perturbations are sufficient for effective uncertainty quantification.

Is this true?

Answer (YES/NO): NO